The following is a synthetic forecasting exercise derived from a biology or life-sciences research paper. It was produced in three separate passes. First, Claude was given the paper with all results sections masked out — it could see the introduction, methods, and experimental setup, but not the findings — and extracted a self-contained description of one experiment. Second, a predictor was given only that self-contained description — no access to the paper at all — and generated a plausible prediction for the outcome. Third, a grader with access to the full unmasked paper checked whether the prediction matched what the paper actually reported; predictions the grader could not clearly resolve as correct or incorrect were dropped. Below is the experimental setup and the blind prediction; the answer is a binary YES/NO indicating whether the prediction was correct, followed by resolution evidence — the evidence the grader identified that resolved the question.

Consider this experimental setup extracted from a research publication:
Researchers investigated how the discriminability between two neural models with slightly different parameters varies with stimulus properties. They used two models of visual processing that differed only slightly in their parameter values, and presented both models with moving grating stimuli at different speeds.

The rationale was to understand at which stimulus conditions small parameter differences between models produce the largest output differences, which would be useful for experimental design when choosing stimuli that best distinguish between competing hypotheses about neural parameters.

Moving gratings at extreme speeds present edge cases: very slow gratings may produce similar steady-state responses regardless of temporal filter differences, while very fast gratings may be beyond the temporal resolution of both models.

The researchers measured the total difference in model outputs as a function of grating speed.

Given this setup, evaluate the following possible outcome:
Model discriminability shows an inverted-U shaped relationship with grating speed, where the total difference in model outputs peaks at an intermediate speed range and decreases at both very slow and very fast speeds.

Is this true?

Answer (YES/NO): YES